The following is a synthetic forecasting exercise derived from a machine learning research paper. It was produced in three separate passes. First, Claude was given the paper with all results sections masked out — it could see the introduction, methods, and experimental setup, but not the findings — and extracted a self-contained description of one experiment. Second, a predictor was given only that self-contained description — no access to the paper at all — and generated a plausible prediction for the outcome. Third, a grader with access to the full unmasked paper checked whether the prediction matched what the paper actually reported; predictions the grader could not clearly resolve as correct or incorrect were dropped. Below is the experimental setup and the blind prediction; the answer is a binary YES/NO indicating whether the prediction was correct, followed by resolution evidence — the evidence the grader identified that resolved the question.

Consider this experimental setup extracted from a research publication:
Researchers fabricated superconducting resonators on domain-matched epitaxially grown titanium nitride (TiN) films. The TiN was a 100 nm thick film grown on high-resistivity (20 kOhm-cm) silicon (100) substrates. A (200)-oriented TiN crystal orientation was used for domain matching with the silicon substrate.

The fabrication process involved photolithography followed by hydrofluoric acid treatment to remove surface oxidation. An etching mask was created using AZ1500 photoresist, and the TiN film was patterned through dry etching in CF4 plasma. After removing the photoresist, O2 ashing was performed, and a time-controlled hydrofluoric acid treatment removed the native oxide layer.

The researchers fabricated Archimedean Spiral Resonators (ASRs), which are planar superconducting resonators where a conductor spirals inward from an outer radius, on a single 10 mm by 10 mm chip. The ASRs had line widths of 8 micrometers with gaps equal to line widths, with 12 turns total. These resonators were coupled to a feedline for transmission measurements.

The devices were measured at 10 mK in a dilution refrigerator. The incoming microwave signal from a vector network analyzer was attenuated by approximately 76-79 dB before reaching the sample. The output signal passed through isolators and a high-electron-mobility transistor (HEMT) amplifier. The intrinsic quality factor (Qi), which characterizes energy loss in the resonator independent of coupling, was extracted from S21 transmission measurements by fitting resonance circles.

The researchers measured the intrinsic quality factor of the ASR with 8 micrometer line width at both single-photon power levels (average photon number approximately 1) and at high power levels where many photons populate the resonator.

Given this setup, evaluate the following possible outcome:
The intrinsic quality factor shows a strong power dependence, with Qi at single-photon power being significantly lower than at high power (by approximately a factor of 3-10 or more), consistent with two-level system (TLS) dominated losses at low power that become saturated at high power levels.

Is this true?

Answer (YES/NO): YES